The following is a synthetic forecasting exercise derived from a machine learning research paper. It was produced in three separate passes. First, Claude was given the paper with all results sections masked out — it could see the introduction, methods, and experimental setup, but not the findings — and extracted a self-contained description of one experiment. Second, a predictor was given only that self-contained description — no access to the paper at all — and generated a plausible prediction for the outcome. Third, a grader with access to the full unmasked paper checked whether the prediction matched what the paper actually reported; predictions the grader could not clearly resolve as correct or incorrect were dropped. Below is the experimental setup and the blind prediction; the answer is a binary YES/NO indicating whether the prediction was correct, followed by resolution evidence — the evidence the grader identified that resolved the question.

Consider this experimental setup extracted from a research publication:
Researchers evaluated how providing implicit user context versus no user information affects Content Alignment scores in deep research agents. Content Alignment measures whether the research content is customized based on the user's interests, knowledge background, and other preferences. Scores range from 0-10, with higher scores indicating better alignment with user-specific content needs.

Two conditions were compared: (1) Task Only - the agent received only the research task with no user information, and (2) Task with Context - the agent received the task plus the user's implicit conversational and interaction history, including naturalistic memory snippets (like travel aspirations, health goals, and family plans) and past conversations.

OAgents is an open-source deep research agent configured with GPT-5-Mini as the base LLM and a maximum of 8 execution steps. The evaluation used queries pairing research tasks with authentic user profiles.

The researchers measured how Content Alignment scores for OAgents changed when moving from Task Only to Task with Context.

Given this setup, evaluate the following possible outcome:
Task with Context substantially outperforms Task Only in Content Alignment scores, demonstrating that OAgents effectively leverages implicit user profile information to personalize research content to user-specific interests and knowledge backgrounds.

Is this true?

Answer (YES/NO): NO